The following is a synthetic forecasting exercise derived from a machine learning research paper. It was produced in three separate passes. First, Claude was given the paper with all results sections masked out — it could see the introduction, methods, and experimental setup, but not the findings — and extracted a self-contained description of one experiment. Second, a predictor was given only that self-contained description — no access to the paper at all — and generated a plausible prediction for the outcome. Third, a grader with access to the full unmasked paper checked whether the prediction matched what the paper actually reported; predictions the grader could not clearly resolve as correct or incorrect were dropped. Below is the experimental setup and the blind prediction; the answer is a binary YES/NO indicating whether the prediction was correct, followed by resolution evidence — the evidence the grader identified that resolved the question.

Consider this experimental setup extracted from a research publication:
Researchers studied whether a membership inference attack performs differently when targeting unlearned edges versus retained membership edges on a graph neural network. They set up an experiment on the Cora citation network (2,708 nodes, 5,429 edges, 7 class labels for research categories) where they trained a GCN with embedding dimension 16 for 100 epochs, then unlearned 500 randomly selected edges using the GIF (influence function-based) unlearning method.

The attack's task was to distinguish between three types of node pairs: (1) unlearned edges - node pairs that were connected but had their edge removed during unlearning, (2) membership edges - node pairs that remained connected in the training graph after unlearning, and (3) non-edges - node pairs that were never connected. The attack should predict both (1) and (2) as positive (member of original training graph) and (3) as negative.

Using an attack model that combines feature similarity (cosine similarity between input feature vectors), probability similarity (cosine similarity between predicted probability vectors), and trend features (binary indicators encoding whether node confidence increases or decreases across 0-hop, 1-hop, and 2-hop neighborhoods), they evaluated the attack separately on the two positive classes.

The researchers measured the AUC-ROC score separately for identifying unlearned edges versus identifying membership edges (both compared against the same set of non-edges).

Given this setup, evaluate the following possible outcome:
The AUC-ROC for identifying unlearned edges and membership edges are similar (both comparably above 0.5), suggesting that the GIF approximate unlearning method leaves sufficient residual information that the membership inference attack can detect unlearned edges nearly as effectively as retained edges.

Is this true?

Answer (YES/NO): YES